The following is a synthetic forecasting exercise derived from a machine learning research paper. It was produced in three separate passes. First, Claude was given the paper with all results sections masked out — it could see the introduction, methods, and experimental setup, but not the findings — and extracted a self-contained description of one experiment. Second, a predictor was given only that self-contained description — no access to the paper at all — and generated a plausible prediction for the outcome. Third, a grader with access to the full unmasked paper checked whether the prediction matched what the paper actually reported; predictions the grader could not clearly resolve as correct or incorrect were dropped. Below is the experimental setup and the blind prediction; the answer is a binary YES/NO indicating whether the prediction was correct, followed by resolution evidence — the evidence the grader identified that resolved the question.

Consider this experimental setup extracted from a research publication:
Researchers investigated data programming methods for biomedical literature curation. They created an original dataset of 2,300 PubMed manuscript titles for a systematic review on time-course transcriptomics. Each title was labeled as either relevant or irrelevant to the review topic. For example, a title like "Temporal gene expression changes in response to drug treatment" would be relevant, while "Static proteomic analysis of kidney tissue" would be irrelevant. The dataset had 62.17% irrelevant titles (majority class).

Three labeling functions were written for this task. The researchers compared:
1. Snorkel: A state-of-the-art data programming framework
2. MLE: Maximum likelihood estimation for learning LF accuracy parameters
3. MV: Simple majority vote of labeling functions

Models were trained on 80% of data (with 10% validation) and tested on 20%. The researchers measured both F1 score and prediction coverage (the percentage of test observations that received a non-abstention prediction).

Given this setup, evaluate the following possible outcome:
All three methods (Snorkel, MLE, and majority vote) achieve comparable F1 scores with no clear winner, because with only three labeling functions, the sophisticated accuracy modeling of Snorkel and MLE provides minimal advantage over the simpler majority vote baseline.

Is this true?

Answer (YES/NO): NO